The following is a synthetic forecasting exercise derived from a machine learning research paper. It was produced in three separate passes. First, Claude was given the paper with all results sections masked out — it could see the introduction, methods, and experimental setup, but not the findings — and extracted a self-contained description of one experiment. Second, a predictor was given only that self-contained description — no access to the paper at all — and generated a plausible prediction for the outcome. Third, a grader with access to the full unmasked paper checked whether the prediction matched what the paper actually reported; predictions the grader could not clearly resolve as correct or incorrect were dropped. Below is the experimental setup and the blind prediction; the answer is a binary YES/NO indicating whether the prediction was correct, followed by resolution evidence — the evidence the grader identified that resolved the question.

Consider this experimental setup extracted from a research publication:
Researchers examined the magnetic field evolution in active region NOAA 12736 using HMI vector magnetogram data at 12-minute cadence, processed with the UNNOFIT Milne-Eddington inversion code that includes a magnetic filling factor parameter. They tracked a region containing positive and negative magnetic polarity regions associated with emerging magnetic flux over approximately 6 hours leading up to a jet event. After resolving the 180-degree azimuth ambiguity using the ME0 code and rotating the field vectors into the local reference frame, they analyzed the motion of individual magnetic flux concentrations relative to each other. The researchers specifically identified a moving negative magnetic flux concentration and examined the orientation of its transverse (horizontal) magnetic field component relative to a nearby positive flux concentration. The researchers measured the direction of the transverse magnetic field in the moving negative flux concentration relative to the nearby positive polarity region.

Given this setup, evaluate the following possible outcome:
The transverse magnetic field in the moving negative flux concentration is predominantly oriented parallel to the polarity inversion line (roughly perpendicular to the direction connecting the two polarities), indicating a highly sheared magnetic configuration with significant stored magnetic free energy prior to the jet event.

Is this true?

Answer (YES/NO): NO